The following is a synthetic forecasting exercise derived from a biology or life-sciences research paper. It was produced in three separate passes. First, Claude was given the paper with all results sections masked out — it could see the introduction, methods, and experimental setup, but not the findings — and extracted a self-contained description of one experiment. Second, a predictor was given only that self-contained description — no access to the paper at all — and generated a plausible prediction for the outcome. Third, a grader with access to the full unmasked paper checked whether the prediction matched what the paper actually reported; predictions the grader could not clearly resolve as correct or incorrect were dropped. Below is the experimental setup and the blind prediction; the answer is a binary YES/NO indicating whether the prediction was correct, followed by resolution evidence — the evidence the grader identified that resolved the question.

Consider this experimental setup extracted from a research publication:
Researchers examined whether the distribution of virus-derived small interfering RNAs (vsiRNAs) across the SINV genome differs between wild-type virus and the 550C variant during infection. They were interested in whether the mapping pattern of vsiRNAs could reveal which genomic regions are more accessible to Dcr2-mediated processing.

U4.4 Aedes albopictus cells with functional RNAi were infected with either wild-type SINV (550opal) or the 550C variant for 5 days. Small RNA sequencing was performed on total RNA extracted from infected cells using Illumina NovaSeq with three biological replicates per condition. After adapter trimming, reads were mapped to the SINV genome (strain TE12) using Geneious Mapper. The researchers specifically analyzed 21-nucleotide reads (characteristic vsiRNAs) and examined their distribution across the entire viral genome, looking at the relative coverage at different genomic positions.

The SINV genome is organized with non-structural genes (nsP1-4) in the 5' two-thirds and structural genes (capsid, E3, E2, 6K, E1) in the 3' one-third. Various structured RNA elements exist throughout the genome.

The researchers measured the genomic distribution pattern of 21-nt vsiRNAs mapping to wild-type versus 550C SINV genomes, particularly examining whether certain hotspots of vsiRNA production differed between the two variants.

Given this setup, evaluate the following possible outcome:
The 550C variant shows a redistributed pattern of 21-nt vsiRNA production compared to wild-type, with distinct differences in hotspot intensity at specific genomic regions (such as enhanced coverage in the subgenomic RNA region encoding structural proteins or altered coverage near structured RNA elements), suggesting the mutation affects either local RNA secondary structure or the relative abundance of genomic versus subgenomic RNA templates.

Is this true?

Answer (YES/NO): YES